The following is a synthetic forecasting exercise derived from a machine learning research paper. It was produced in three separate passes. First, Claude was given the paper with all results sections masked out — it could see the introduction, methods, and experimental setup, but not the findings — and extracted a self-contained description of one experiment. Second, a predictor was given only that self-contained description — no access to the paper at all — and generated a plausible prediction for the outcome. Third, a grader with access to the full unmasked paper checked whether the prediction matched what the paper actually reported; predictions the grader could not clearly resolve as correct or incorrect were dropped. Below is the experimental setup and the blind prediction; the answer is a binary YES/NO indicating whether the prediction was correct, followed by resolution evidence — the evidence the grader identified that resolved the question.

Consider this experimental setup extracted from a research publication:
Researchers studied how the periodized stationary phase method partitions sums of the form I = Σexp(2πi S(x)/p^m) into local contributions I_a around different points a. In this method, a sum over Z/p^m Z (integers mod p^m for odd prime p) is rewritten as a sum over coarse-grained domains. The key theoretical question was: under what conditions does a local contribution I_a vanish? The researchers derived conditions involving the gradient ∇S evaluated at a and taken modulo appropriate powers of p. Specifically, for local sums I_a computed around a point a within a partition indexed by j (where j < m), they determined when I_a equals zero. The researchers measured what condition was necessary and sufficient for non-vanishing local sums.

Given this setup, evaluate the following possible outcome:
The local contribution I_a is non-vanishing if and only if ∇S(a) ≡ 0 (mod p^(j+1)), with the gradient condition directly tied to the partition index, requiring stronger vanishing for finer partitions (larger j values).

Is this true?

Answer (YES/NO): NO